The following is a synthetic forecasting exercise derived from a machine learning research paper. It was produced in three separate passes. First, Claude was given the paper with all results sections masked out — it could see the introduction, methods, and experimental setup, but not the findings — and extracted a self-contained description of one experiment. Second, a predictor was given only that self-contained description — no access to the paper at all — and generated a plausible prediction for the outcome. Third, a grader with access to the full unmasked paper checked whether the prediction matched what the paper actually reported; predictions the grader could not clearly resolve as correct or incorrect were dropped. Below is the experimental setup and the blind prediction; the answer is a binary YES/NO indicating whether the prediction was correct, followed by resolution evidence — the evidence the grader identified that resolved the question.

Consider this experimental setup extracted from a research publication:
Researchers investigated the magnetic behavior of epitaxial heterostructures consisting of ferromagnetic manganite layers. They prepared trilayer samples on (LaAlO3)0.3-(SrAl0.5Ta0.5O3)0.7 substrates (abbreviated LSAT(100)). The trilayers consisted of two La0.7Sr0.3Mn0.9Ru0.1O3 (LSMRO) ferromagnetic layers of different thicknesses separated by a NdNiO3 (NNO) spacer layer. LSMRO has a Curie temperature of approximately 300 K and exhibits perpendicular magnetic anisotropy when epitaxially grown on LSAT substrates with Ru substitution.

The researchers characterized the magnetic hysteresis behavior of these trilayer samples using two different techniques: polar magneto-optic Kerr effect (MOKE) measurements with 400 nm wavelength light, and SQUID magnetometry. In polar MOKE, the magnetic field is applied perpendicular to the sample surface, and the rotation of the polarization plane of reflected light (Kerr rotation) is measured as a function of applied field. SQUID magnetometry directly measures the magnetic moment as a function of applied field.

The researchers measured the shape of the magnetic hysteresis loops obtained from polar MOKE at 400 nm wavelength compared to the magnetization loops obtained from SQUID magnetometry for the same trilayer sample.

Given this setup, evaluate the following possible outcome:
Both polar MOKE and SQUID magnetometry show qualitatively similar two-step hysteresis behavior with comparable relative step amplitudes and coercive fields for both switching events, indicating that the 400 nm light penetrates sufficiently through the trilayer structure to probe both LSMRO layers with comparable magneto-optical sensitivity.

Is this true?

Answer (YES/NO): NO